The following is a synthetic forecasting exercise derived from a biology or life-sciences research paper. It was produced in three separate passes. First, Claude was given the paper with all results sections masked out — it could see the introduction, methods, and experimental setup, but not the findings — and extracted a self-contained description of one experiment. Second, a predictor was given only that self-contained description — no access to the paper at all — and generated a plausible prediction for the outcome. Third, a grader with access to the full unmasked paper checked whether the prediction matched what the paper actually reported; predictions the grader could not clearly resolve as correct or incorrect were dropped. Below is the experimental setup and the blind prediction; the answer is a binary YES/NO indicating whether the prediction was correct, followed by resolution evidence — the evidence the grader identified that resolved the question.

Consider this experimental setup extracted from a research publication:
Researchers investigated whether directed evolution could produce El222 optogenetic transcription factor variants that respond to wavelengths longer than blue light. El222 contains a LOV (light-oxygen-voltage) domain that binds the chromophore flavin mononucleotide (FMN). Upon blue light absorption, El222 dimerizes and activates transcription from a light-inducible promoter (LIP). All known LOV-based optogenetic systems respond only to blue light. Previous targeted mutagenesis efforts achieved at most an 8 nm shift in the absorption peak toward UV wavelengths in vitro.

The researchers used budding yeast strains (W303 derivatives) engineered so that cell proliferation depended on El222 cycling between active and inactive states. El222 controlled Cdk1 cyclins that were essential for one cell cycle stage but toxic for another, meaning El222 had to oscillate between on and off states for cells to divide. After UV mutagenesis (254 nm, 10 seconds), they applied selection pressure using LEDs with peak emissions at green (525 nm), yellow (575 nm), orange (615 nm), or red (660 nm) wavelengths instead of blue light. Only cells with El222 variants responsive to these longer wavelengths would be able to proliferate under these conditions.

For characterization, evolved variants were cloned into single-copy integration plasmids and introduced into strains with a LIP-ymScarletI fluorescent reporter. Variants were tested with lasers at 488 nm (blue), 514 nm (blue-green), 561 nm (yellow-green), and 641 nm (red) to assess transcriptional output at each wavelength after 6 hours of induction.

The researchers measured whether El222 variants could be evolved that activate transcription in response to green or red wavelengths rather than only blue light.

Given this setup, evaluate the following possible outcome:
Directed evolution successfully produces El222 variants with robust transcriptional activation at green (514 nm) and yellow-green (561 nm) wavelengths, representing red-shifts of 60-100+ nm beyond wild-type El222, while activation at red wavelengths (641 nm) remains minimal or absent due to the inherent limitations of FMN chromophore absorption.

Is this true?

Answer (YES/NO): NO